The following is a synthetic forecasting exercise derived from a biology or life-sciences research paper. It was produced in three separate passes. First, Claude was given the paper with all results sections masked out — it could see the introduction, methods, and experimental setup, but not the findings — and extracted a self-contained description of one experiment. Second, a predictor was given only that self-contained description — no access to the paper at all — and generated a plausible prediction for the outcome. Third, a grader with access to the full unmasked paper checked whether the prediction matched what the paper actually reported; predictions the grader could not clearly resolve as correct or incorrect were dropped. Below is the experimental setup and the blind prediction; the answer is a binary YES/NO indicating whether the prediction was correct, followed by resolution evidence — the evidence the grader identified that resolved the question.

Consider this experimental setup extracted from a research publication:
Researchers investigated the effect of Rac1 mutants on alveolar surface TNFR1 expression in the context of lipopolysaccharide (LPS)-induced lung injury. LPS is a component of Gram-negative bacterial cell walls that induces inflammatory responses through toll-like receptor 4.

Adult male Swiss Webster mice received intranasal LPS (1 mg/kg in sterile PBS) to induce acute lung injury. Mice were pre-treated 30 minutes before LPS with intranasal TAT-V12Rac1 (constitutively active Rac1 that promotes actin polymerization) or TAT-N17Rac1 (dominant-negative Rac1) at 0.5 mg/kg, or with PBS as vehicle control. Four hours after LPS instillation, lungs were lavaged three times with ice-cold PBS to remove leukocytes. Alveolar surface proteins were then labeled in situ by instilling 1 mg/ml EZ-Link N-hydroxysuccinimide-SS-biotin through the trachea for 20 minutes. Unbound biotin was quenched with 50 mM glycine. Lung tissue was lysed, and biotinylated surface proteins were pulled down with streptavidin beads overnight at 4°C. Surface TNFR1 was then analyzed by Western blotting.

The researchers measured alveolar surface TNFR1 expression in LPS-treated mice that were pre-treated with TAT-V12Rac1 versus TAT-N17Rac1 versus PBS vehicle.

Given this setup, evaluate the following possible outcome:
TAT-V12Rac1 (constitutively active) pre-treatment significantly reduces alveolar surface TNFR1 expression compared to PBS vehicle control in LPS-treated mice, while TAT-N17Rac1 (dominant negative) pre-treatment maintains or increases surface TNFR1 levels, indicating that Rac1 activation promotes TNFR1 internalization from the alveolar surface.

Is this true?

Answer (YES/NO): NO